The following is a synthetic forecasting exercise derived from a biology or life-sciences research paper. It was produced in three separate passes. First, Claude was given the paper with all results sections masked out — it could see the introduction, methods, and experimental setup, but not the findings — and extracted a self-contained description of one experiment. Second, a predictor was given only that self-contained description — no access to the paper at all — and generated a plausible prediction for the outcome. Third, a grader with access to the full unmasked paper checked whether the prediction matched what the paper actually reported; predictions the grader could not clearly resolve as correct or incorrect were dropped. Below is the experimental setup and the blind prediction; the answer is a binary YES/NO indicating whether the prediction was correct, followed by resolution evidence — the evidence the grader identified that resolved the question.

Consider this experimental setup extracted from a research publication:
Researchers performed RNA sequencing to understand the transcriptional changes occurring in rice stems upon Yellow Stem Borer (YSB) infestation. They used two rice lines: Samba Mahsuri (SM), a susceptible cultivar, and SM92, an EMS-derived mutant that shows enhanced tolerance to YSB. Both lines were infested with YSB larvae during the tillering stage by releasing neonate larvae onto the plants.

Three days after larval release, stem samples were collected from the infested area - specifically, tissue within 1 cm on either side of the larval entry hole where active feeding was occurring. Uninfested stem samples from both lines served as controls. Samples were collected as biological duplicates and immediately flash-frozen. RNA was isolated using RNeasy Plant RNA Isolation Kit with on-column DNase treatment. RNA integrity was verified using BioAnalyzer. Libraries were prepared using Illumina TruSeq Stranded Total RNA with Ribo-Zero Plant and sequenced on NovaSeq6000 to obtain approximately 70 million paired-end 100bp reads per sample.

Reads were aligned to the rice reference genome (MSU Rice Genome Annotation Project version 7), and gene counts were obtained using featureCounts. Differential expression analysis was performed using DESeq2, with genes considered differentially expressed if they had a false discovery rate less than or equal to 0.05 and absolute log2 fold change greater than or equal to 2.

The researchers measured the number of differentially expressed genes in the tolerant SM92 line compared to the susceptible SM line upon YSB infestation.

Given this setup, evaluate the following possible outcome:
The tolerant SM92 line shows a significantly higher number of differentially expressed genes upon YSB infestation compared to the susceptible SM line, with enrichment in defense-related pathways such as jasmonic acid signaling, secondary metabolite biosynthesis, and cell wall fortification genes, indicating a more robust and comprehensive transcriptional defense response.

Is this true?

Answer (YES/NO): NO